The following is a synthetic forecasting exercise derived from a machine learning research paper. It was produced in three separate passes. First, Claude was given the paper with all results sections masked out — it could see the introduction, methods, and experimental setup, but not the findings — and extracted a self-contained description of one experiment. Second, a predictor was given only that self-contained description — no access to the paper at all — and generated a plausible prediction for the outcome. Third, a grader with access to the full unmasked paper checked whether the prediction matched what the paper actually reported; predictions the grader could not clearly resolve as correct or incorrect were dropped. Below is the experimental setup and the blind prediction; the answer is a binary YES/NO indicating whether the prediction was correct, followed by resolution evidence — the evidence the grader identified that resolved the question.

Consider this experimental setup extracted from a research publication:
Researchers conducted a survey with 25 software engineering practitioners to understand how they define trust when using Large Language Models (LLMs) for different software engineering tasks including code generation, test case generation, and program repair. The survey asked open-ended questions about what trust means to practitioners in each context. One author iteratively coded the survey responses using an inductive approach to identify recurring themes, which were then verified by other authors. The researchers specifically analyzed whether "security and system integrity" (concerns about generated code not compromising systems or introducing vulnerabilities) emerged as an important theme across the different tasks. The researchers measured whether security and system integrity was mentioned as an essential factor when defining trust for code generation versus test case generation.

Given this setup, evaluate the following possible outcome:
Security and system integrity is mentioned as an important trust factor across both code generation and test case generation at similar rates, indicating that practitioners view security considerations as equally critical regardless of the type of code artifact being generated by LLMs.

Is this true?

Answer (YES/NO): NO